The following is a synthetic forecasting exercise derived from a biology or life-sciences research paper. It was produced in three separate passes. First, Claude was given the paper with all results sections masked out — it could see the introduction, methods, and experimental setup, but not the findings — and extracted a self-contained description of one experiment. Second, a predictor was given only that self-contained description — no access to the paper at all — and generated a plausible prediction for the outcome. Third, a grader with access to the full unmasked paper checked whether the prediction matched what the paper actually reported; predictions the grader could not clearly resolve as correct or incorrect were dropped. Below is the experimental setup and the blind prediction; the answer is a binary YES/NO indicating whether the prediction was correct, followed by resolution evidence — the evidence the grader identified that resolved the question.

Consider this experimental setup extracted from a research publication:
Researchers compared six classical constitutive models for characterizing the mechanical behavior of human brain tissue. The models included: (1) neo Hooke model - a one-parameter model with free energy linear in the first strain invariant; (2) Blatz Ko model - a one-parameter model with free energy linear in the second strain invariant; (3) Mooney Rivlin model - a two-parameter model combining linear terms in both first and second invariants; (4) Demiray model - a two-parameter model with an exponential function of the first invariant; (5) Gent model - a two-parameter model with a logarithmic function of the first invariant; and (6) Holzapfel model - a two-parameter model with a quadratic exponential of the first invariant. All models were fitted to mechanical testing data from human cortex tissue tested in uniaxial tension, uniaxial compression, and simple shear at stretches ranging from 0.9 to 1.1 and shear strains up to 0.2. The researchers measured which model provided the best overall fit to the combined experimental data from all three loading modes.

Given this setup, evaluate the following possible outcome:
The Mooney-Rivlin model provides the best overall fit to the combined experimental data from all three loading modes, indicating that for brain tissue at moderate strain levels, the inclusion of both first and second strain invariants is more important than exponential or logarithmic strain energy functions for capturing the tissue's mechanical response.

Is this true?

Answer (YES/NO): NO